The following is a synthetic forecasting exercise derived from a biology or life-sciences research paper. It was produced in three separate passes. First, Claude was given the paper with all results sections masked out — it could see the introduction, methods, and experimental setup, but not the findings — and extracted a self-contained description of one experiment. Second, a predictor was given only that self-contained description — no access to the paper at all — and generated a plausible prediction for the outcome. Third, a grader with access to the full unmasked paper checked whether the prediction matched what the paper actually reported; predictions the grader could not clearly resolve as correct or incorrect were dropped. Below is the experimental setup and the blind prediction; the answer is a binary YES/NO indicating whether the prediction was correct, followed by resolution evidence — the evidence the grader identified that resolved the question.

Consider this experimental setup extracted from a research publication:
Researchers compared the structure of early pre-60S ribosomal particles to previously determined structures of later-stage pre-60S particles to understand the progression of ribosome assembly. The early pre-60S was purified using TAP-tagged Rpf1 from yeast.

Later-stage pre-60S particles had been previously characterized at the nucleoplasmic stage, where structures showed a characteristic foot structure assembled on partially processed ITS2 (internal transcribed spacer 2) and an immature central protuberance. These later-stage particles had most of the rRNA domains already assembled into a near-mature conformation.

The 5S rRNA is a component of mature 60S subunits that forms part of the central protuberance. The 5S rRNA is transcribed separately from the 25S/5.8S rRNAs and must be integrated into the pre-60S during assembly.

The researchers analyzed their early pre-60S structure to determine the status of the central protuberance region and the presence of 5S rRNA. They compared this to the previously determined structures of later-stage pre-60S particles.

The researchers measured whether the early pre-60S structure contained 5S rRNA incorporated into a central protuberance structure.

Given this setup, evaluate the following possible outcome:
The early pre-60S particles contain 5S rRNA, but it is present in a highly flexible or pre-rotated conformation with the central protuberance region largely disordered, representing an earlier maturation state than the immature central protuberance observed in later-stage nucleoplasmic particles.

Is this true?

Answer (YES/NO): NO